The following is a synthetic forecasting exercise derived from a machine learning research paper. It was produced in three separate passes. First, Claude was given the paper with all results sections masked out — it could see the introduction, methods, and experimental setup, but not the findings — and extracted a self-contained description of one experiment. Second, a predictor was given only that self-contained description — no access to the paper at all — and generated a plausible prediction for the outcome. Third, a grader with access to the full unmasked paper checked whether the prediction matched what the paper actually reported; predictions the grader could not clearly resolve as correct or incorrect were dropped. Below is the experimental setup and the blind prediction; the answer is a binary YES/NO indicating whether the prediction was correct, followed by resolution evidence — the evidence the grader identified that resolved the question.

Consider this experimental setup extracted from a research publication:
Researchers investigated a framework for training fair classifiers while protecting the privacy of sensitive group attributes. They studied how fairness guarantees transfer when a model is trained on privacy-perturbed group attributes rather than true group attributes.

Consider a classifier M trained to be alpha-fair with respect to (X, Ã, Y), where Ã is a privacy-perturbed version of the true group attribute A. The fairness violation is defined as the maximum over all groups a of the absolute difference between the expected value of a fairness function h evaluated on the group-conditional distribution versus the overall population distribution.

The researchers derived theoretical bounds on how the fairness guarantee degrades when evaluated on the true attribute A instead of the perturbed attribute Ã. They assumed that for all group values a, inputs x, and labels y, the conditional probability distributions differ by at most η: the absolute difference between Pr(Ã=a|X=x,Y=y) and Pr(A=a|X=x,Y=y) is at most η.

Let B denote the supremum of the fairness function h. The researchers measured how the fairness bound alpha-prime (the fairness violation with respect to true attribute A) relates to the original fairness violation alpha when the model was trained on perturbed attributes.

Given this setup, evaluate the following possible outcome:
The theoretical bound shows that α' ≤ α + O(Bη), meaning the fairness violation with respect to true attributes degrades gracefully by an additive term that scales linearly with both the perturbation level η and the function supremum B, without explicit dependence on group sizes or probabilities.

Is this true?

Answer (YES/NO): NO